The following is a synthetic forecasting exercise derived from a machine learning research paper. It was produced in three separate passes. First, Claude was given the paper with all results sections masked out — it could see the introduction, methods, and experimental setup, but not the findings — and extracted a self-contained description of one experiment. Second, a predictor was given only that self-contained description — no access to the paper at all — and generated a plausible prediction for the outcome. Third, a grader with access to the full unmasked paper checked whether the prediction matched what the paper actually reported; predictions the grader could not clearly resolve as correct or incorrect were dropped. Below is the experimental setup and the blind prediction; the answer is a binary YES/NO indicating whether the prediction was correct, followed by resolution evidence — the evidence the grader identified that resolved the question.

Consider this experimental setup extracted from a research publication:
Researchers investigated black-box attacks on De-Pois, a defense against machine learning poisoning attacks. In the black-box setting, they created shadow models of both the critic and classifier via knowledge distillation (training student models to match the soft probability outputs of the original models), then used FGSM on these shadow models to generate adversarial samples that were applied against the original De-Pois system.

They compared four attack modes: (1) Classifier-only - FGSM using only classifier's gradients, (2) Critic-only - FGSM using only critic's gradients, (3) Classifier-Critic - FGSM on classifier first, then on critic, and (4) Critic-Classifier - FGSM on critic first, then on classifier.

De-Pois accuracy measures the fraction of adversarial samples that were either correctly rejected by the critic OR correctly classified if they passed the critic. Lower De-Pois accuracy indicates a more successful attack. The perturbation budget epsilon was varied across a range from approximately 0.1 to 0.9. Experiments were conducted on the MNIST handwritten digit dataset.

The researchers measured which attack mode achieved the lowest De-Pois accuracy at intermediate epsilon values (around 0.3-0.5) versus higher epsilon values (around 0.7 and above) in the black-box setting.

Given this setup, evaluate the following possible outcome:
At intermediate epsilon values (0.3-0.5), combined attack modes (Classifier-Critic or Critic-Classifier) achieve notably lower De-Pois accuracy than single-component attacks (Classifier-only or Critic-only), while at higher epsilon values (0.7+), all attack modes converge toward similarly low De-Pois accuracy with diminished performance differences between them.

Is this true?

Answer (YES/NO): NO